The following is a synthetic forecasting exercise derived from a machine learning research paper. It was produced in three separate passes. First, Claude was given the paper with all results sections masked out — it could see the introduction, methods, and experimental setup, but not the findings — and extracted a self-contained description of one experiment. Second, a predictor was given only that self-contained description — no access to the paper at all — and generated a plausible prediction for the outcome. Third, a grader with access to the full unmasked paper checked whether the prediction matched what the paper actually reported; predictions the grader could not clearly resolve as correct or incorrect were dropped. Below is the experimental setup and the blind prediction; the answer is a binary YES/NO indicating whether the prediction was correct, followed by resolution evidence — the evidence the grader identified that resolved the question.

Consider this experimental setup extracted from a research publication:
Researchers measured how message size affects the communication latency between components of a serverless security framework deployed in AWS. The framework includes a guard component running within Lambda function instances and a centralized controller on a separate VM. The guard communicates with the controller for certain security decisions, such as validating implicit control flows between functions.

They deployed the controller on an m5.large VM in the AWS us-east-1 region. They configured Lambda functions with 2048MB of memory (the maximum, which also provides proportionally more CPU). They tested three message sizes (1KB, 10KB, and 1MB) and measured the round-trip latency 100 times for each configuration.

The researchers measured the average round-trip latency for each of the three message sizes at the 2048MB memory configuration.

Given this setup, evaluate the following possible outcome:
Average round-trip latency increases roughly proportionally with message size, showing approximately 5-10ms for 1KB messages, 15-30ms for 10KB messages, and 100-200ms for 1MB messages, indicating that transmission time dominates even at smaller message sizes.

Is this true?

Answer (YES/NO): NO